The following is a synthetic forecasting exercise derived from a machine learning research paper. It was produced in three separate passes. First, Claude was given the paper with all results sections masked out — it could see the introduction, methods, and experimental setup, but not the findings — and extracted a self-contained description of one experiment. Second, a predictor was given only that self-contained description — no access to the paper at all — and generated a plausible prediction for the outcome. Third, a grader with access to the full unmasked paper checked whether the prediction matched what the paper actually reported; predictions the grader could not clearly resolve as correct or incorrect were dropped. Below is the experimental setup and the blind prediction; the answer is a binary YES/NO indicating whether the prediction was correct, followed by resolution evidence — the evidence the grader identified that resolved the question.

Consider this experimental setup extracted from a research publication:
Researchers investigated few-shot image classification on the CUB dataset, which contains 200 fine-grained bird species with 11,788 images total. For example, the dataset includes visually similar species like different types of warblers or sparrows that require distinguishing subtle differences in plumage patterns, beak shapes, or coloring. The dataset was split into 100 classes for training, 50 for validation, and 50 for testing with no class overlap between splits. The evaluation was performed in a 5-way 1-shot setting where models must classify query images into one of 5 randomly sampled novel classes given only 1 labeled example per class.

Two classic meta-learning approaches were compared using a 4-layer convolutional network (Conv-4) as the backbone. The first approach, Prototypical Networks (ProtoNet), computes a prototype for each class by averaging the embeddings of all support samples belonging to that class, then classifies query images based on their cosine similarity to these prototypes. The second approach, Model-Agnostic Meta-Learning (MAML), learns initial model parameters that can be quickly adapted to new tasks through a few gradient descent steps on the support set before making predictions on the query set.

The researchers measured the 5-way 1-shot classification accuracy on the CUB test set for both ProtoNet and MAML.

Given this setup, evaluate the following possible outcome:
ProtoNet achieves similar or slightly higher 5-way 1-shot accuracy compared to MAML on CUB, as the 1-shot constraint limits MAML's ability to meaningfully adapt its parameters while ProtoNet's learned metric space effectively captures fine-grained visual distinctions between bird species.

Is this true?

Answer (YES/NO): NO